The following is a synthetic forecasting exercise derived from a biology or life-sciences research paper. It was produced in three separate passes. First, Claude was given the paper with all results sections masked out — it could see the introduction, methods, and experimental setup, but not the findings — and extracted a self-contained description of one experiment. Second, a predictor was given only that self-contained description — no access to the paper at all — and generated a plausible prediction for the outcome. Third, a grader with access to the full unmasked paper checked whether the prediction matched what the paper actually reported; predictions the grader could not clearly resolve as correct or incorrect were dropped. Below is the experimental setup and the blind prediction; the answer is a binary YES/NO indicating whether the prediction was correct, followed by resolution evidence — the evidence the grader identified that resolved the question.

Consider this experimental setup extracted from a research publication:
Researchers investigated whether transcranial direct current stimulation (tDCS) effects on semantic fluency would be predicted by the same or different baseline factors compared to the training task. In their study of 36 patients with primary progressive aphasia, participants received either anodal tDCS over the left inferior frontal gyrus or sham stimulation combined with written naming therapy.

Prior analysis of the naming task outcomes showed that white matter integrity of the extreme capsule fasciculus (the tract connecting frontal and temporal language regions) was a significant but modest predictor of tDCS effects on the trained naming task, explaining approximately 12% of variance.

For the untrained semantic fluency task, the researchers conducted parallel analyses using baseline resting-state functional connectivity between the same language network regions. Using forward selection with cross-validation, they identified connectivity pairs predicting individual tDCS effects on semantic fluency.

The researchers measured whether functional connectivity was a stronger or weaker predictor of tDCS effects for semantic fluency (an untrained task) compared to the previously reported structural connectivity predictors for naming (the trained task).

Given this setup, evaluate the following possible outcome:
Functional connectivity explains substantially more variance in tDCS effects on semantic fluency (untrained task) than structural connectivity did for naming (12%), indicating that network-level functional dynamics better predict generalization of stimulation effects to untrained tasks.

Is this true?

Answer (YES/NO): YES